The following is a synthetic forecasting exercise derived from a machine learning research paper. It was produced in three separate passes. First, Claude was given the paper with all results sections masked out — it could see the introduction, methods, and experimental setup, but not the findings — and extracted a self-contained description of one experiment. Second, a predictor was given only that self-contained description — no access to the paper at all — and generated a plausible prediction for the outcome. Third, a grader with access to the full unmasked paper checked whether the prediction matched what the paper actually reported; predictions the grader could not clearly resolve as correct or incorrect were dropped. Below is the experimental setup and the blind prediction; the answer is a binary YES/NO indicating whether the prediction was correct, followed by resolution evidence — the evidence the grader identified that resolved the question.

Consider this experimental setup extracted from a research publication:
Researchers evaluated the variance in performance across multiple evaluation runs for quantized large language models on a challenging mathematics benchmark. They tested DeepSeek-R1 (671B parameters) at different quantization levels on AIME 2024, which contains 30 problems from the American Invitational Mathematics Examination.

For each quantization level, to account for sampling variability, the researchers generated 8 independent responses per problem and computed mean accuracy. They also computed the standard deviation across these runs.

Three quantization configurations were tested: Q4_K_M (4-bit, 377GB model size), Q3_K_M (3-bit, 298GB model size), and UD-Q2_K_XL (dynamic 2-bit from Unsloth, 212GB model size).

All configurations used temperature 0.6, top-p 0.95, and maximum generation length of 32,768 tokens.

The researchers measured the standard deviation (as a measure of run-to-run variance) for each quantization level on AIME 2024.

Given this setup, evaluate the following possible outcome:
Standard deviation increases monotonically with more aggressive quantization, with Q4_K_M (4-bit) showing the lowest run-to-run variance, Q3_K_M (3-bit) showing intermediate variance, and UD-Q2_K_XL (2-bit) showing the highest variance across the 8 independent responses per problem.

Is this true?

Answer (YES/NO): NO